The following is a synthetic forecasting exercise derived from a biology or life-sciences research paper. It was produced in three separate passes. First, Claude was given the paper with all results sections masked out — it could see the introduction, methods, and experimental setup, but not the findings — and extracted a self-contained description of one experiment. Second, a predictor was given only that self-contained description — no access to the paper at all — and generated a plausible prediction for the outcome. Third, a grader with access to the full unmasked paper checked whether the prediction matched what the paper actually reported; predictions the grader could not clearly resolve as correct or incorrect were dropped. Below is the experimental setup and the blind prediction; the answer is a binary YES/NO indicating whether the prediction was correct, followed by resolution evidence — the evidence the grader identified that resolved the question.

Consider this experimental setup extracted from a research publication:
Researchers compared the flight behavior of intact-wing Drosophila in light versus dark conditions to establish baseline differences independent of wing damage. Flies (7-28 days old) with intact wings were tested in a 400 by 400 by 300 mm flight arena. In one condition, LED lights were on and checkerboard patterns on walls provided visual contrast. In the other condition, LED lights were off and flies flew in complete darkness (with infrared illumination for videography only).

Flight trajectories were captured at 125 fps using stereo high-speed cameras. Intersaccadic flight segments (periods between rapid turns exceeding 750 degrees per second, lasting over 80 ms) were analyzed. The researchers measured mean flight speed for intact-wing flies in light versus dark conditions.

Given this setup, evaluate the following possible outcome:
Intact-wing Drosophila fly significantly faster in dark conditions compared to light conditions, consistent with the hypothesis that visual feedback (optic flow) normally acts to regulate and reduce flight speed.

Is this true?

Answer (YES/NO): NO